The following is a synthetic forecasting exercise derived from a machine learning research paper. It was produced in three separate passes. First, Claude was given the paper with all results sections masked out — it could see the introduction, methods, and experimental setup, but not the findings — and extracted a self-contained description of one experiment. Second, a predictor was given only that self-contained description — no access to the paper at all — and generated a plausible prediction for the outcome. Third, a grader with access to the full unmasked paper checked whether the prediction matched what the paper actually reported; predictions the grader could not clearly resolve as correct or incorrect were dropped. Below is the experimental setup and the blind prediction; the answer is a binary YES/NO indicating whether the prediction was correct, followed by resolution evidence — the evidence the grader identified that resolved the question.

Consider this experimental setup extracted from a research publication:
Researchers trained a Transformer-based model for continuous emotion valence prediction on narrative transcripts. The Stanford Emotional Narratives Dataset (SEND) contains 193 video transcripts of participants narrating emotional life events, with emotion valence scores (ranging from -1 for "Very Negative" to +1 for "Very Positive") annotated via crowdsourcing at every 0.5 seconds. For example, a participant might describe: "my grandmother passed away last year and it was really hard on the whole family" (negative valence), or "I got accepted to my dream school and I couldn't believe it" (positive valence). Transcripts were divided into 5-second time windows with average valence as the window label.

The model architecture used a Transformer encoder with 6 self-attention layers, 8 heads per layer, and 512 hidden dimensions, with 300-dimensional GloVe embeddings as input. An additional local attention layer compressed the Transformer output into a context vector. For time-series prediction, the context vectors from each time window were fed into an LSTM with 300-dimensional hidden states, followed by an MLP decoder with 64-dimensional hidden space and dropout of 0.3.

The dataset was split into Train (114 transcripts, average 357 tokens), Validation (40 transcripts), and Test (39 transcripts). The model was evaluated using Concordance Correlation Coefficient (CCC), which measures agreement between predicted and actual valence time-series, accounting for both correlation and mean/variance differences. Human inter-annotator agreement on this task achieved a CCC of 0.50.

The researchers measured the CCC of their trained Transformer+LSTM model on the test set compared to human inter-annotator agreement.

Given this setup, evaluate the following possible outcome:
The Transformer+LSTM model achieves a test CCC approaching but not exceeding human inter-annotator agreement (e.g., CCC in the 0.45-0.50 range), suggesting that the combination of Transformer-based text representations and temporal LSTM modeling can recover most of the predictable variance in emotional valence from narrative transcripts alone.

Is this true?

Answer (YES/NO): NO